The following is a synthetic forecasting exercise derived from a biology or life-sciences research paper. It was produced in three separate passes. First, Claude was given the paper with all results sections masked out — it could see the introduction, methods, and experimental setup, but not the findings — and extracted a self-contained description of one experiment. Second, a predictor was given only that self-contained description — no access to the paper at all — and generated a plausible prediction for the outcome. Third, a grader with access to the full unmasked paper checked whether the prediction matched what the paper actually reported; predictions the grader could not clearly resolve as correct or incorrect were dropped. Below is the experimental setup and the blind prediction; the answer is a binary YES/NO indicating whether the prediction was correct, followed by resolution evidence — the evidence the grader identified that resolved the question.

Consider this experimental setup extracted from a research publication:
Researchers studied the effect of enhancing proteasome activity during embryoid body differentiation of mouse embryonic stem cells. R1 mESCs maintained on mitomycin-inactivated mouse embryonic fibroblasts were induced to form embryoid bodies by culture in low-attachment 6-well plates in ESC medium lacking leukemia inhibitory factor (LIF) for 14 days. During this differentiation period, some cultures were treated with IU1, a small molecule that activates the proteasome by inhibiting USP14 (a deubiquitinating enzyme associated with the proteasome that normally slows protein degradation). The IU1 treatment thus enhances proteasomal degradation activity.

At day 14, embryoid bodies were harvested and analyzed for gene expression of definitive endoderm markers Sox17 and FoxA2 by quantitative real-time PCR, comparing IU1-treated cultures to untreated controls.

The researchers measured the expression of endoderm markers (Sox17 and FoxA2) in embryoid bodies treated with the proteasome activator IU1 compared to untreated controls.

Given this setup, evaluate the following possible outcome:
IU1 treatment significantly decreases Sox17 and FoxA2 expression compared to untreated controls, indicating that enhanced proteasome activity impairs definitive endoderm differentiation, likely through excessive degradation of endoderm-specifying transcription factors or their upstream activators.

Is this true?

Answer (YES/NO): NO